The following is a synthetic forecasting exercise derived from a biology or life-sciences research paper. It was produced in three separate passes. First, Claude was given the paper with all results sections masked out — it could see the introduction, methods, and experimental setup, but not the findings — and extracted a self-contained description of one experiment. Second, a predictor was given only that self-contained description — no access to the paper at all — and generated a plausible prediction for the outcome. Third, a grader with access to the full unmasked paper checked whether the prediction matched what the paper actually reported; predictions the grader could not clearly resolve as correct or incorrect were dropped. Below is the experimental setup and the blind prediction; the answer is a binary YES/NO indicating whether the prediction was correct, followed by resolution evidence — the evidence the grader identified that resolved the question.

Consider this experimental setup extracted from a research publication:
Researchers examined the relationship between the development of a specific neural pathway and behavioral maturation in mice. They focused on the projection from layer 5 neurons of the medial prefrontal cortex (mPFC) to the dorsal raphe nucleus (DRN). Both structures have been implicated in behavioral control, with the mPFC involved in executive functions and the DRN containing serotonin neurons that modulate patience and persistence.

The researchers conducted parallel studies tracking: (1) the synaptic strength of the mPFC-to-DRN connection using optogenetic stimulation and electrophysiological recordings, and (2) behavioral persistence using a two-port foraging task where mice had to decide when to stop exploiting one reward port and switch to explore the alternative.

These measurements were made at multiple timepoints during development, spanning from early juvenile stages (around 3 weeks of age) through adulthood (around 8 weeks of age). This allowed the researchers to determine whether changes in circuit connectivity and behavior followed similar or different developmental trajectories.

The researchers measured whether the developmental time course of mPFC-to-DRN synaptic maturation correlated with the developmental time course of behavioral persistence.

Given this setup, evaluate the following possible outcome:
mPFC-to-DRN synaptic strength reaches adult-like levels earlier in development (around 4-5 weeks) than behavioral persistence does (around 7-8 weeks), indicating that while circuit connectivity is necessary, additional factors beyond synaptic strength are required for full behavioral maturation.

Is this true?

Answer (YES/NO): NO